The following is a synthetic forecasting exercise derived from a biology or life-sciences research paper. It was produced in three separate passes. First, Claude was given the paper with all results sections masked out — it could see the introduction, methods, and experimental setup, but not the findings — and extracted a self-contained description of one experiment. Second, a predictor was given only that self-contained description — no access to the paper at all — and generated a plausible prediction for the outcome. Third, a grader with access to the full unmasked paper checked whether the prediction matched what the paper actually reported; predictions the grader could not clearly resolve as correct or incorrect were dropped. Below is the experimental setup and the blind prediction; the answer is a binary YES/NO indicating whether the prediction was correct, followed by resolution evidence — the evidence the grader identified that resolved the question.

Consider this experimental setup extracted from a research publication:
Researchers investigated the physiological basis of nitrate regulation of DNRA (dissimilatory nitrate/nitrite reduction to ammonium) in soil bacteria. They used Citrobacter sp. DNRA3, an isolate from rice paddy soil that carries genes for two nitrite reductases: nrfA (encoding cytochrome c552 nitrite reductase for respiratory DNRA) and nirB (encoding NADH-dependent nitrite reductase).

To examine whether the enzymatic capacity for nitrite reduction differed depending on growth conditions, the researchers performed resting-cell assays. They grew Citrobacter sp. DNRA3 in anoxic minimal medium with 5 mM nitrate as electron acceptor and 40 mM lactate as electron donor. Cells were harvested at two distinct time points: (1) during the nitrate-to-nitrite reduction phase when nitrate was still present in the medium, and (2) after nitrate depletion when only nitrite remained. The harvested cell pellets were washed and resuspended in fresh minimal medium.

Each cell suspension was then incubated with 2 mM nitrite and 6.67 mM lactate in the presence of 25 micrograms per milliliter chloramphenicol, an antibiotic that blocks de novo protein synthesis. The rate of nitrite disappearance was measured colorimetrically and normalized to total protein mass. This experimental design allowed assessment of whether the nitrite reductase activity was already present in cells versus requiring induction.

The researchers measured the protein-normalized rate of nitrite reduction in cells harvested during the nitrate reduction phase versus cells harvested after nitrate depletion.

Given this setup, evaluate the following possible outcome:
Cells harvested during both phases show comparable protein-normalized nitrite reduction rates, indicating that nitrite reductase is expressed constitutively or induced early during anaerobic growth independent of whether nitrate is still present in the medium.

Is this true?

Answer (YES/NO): NO